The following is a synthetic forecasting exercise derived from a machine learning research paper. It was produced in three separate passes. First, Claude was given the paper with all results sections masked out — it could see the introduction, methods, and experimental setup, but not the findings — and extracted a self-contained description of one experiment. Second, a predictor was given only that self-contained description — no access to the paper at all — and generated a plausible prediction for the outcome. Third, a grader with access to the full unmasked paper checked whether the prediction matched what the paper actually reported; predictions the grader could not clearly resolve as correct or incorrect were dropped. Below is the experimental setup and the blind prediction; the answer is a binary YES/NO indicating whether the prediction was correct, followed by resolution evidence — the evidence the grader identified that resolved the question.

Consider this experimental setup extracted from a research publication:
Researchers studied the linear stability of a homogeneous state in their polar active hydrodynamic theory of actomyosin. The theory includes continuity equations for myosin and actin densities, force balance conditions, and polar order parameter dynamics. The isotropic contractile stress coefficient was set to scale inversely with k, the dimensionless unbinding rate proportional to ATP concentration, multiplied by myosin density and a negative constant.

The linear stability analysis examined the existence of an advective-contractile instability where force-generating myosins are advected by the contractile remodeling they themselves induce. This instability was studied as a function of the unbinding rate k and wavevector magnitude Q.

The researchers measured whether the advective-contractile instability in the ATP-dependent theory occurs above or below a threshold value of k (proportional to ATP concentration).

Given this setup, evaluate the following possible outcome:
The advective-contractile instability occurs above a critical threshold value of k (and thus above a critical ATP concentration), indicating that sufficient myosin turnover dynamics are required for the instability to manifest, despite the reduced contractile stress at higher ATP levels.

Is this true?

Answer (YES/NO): NO